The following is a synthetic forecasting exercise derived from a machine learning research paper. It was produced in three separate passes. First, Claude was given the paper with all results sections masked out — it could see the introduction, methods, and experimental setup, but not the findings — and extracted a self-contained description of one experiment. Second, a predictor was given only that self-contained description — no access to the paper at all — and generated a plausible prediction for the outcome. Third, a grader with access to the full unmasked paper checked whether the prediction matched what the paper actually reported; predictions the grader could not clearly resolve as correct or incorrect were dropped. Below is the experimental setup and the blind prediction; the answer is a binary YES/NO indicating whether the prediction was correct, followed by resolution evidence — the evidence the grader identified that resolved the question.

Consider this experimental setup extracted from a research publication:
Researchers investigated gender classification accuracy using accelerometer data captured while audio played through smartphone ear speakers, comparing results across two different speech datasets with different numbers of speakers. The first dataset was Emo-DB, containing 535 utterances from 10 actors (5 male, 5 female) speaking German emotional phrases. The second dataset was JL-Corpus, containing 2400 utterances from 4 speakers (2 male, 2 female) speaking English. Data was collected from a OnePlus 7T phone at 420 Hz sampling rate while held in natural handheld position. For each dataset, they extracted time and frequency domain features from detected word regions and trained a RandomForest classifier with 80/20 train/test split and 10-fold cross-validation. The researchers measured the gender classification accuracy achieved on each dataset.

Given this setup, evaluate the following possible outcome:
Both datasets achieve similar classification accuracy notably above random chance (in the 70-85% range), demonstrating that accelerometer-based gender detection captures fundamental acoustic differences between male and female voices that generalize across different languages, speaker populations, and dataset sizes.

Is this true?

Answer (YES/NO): NO